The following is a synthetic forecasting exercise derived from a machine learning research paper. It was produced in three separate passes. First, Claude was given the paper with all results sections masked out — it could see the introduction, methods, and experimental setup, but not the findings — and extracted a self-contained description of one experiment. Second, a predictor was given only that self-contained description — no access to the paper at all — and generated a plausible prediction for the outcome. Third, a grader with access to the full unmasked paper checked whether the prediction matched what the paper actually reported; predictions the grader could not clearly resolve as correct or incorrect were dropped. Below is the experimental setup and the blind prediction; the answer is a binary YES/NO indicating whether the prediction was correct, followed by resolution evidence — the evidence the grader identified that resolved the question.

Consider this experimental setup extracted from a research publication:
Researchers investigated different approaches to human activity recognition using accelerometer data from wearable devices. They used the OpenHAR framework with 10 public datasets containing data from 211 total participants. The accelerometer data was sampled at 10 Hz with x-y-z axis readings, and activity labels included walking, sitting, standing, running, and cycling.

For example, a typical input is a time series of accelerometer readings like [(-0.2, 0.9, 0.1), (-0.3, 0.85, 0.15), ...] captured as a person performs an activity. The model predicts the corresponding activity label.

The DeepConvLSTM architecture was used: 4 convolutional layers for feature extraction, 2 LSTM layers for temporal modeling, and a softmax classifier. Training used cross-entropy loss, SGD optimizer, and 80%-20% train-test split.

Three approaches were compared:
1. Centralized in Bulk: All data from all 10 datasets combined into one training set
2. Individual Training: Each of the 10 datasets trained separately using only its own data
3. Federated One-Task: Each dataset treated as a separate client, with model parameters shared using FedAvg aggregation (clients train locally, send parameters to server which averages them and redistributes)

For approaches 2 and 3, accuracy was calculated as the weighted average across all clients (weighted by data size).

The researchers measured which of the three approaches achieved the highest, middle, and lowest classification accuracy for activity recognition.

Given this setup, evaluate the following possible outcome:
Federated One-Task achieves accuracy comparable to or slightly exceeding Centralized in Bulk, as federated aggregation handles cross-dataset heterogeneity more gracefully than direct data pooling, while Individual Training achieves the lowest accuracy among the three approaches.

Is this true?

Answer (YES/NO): NO